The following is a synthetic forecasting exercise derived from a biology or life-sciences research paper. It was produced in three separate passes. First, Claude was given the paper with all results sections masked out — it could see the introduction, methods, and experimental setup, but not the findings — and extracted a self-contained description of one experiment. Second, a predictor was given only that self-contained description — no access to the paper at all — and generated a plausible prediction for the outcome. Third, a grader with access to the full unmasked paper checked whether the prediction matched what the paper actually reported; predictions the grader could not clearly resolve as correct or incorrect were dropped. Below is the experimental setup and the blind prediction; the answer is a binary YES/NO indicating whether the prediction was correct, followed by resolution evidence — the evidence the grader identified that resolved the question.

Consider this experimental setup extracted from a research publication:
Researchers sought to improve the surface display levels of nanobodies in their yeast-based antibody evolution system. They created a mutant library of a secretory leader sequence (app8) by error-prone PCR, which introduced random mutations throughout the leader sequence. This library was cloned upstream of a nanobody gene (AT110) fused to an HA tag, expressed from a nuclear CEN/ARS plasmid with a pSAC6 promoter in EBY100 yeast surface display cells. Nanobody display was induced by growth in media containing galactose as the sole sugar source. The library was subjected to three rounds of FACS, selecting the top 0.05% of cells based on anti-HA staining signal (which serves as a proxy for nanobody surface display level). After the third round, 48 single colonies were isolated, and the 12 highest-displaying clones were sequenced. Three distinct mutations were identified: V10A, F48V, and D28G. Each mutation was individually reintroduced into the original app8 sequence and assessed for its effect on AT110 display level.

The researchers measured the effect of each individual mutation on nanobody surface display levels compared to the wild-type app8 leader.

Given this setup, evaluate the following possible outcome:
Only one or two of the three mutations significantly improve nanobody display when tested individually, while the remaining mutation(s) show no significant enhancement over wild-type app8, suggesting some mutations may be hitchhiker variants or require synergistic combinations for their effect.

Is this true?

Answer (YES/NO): YES